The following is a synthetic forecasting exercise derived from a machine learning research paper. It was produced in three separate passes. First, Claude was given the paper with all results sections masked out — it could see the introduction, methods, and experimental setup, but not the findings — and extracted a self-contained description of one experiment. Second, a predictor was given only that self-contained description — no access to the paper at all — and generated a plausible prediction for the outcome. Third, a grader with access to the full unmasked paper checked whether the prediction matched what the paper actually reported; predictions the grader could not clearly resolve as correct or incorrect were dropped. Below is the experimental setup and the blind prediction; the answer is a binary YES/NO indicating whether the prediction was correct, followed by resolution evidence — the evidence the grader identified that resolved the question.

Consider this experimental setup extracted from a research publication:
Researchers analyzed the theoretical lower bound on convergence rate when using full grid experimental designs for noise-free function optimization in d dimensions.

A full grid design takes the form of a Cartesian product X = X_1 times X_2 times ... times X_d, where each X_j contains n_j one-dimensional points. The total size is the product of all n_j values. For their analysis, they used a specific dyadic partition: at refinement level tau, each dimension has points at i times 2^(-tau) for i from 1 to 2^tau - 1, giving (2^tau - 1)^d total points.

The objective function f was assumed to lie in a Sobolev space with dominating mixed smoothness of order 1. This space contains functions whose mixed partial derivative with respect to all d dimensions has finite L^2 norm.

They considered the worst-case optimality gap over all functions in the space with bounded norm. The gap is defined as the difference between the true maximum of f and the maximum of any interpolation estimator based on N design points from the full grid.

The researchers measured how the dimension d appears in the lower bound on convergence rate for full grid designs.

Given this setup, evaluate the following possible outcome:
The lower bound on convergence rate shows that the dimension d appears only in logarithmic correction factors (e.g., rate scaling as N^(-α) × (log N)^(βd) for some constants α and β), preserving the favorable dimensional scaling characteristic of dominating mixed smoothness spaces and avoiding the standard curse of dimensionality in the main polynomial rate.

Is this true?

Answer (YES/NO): NO